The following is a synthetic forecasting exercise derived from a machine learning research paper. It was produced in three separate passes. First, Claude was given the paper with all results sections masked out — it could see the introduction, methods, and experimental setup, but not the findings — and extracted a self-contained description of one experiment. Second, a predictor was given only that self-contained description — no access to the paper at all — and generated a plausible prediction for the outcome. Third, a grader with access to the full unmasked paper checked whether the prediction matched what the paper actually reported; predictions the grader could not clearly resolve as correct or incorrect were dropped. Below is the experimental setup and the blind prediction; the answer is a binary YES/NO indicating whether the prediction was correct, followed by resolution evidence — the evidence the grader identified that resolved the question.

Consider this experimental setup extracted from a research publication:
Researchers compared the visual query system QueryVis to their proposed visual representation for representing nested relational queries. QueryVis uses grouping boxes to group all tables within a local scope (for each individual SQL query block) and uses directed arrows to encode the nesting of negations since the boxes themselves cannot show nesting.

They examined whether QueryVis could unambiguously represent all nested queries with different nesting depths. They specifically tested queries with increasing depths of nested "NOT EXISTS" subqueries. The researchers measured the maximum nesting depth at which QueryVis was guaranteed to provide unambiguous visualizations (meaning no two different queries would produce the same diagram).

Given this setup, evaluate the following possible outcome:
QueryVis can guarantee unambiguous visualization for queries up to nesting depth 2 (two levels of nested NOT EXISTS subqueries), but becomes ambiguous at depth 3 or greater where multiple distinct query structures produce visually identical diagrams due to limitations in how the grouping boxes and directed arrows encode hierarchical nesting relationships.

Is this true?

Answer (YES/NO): NO